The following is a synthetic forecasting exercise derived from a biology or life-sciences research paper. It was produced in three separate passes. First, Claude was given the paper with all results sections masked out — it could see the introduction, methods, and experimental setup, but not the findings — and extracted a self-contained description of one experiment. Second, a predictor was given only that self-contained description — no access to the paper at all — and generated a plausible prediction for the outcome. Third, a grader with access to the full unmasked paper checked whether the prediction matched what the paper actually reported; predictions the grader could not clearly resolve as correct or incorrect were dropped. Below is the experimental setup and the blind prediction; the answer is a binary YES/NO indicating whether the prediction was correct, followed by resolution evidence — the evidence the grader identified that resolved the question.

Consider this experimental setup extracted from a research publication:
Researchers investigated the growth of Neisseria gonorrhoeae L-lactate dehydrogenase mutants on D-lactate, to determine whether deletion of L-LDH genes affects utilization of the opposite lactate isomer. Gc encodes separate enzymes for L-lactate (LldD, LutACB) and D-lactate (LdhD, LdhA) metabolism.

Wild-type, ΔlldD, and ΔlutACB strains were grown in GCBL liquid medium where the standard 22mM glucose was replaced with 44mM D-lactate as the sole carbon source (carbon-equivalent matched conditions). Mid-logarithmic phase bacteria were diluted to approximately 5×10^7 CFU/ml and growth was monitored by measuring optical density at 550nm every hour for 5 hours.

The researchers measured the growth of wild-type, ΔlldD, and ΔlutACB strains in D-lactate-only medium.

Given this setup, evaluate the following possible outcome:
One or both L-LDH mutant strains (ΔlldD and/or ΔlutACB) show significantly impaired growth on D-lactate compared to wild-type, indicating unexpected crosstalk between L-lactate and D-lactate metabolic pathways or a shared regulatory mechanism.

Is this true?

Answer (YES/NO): YES